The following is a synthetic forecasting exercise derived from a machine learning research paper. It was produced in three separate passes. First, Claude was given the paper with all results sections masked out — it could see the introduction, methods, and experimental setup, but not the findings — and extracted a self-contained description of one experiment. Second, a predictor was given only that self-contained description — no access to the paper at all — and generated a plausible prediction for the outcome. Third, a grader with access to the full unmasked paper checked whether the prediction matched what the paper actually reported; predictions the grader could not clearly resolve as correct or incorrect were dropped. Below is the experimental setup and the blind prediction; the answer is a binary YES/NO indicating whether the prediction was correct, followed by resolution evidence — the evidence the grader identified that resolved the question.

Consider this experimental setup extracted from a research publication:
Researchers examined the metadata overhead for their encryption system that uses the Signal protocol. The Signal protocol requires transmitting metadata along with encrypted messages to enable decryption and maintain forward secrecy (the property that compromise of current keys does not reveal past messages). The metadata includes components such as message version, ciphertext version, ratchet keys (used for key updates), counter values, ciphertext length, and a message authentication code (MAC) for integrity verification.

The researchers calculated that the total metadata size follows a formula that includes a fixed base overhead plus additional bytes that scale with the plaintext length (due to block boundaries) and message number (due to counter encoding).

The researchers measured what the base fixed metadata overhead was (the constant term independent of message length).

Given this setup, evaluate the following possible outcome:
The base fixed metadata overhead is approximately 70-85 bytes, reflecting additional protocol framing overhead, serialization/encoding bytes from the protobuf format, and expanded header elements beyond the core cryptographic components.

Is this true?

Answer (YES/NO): NO